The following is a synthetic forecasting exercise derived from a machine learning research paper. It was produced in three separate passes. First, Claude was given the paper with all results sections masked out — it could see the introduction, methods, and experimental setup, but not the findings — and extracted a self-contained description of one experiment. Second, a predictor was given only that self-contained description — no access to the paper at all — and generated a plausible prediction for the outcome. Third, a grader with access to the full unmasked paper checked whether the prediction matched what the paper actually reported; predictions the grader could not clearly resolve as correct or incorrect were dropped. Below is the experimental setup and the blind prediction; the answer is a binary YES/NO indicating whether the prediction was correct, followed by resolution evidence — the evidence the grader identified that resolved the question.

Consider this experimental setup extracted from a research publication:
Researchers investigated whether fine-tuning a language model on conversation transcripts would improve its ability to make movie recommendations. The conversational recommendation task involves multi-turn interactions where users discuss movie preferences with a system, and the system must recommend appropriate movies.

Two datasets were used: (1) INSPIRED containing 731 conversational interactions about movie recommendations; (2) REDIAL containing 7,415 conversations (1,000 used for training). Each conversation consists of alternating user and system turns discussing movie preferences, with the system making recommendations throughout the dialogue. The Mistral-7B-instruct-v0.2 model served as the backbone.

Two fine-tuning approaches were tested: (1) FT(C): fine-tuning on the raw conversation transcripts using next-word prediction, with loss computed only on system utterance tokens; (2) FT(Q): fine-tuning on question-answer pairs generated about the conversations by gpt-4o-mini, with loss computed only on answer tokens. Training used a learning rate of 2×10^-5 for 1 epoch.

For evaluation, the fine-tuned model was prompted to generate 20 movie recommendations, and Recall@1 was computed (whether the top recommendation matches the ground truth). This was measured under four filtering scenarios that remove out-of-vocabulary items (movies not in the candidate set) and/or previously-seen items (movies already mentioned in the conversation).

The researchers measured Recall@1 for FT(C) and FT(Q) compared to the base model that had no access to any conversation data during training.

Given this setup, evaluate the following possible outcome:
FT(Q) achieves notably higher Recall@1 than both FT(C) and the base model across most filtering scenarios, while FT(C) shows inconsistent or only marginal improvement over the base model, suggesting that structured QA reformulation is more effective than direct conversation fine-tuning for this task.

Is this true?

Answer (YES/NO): NO